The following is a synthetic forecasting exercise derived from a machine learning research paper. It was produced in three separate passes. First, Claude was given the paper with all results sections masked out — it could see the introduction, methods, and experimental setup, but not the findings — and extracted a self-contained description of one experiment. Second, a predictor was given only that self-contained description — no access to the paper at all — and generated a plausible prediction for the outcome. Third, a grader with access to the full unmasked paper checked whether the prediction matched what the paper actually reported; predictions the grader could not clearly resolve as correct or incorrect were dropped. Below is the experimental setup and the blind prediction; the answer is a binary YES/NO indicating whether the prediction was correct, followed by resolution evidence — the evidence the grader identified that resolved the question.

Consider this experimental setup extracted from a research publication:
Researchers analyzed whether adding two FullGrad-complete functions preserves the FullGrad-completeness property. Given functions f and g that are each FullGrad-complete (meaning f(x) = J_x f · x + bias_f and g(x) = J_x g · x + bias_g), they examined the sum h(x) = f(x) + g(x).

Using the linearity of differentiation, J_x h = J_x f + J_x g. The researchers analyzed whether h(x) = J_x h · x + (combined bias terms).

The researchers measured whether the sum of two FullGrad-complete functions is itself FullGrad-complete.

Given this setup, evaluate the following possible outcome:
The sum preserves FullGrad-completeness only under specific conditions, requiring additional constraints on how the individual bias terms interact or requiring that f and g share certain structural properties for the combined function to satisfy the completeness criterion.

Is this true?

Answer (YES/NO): NO